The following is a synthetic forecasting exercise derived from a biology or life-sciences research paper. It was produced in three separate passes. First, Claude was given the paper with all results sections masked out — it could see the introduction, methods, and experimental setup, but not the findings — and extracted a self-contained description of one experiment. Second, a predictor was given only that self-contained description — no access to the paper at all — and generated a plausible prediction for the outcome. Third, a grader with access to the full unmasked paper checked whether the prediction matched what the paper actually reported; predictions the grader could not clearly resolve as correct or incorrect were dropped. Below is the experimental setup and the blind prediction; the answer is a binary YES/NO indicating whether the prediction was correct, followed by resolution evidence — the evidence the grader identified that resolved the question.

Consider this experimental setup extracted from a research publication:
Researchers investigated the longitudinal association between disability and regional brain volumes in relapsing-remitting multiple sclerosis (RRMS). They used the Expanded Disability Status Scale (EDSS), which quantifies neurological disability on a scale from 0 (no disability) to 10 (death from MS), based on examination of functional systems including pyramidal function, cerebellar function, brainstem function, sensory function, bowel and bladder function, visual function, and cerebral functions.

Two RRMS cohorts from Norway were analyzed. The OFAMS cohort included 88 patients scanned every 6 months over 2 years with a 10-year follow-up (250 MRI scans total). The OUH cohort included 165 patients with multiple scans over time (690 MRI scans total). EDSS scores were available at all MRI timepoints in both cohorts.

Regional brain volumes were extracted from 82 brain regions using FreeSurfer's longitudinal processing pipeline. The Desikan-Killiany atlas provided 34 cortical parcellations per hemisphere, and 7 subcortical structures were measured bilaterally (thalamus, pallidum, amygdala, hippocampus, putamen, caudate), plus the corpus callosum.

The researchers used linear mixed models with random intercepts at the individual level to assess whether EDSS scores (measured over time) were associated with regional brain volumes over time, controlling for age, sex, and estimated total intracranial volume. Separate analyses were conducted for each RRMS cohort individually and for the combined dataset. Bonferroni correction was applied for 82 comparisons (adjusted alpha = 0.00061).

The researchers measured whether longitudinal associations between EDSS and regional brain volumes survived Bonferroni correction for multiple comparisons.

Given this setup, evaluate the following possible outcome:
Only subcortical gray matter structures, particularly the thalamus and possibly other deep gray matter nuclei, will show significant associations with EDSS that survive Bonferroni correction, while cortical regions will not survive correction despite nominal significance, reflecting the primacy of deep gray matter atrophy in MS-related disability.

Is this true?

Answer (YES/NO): NO